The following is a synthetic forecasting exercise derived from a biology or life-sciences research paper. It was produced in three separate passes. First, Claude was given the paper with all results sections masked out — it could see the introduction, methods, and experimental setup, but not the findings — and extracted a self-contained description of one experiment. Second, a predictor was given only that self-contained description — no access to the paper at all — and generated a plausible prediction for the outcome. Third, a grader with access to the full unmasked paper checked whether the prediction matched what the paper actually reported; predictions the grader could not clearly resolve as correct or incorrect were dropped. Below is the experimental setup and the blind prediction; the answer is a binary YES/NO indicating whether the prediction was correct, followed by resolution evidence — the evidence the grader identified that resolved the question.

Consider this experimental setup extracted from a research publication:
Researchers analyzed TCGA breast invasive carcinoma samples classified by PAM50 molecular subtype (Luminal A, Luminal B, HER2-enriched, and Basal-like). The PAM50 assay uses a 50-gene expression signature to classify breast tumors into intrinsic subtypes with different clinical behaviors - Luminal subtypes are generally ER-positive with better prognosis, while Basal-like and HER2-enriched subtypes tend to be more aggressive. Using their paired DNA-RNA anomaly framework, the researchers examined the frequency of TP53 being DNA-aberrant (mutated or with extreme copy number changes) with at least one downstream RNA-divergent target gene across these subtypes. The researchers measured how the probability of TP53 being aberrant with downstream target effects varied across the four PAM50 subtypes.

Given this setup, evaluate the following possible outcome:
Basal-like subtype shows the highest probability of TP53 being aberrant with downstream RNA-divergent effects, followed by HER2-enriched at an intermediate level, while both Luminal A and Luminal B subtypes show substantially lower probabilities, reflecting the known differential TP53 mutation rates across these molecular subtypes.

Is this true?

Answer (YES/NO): NO